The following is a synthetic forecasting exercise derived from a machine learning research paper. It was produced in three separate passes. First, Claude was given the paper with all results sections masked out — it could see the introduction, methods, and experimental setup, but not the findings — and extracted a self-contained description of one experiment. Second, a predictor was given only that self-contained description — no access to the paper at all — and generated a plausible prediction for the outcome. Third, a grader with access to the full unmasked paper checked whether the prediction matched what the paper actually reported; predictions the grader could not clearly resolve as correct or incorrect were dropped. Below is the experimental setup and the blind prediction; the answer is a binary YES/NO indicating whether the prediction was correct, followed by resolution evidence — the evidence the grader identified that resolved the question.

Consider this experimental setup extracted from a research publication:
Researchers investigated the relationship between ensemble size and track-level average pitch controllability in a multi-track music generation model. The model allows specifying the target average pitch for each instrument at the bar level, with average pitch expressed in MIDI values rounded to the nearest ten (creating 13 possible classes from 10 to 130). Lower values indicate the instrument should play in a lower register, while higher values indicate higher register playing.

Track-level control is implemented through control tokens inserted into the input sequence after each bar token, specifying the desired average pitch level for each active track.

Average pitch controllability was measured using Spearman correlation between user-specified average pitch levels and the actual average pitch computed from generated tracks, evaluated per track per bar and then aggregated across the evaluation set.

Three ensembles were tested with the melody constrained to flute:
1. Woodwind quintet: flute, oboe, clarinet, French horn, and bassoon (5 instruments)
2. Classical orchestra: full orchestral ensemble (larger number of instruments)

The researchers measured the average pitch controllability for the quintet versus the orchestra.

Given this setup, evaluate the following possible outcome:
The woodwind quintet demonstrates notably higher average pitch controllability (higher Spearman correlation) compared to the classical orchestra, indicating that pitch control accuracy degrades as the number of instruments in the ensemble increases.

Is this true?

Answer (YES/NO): NO